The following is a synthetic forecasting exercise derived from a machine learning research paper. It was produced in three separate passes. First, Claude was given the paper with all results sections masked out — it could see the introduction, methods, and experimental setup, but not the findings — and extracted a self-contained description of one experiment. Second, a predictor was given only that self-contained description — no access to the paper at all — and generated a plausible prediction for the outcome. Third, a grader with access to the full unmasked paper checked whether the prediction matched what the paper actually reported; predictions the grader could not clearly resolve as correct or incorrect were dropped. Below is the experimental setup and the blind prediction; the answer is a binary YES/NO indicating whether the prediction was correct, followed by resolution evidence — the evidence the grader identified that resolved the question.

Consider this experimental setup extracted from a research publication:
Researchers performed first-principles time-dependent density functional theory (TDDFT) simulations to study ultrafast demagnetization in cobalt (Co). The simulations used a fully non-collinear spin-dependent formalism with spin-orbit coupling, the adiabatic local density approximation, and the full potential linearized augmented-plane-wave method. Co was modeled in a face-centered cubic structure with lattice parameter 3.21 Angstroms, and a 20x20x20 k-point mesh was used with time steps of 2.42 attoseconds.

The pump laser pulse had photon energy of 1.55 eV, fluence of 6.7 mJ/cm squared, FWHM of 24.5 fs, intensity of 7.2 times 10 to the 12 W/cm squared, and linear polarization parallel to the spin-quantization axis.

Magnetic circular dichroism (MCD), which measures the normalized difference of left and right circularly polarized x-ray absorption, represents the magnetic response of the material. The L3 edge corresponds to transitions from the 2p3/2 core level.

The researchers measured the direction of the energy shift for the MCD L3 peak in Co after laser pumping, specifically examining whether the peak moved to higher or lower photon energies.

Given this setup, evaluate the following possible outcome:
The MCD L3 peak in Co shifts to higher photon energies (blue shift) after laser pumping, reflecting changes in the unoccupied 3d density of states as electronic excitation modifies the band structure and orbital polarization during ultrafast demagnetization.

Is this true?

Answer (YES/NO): YES